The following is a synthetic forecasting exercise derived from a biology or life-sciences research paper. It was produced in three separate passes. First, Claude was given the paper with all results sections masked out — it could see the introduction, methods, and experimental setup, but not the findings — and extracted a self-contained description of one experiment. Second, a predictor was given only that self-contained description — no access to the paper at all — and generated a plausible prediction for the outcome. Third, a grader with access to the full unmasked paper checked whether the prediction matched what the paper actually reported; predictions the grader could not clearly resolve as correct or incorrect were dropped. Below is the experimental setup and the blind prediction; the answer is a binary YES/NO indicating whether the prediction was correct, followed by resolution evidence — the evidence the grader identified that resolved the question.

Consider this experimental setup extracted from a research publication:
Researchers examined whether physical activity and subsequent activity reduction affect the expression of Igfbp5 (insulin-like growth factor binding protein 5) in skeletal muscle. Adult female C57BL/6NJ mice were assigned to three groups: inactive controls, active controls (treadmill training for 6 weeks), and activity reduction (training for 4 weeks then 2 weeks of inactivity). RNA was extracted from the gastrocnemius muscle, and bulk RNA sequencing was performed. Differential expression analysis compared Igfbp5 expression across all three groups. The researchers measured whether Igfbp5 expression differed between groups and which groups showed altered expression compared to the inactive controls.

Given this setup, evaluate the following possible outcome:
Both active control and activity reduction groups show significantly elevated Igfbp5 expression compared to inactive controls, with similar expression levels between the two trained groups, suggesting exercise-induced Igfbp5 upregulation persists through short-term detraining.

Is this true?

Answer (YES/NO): NO